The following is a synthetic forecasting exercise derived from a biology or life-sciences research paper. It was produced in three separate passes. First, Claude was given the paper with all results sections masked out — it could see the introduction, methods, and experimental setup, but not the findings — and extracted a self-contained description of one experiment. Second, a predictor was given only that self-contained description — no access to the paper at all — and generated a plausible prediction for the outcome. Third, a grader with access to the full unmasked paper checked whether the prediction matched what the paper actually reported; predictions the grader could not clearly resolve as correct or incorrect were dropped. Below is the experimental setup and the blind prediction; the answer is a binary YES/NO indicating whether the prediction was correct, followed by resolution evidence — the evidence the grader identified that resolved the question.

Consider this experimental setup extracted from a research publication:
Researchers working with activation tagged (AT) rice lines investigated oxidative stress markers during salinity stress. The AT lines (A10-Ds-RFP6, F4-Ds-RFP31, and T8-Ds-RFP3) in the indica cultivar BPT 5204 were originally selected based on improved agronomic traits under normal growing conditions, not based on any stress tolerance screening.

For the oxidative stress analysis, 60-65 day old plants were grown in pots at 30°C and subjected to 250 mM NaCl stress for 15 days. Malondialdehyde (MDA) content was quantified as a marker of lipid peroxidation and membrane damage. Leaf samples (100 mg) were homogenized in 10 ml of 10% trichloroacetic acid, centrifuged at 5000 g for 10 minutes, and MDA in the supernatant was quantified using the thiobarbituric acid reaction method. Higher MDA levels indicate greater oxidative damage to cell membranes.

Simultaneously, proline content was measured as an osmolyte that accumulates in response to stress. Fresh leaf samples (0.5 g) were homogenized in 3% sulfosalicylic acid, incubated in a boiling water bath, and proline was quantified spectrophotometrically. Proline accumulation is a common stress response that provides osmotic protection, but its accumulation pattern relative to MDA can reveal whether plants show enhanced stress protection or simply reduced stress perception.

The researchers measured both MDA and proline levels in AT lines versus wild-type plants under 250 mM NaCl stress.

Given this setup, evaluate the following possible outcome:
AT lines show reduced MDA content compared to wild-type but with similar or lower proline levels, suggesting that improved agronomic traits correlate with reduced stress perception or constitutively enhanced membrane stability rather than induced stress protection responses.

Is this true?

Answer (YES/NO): NO